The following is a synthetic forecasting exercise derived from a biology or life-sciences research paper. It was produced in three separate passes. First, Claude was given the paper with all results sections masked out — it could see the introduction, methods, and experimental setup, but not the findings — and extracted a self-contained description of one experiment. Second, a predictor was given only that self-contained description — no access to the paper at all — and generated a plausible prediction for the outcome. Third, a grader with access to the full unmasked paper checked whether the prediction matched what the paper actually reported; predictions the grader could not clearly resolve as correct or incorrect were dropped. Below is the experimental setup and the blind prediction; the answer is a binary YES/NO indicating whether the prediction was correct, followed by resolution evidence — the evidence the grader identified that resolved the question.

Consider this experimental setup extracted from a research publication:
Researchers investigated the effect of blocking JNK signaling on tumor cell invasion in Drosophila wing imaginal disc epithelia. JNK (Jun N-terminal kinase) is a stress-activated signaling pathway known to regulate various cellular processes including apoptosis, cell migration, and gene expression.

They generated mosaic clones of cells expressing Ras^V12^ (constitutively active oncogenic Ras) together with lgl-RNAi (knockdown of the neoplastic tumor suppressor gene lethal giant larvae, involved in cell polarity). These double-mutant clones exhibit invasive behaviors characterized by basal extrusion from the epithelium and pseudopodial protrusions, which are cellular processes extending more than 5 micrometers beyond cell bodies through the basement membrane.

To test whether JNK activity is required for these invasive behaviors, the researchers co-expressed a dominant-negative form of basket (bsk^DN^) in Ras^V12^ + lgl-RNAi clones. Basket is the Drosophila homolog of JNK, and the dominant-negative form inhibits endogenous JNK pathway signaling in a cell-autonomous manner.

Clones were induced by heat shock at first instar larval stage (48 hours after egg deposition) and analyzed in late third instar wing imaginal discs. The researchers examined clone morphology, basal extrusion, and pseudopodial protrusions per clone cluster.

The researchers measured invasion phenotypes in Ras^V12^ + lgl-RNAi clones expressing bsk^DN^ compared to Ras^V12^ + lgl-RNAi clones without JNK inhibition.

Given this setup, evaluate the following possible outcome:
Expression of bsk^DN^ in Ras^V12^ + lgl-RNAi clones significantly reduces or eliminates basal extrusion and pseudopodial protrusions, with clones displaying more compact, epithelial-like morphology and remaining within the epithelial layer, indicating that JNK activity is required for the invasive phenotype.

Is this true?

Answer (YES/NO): YES